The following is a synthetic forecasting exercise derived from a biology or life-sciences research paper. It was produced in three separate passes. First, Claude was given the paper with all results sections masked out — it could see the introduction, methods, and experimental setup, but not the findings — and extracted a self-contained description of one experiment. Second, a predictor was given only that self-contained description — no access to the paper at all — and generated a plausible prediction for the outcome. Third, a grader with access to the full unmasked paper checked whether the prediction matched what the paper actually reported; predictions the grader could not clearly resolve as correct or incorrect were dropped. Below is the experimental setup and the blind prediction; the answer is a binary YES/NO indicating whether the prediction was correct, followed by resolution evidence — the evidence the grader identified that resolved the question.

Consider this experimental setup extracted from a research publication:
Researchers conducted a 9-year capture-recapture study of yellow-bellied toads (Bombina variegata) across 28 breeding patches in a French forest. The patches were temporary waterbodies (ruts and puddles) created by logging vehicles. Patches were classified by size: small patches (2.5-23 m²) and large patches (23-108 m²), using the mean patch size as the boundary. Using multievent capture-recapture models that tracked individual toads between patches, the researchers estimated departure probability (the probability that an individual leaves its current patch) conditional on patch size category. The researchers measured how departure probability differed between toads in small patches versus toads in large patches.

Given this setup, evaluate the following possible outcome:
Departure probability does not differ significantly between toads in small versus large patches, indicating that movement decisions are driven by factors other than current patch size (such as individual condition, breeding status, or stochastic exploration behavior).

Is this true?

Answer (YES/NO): NO